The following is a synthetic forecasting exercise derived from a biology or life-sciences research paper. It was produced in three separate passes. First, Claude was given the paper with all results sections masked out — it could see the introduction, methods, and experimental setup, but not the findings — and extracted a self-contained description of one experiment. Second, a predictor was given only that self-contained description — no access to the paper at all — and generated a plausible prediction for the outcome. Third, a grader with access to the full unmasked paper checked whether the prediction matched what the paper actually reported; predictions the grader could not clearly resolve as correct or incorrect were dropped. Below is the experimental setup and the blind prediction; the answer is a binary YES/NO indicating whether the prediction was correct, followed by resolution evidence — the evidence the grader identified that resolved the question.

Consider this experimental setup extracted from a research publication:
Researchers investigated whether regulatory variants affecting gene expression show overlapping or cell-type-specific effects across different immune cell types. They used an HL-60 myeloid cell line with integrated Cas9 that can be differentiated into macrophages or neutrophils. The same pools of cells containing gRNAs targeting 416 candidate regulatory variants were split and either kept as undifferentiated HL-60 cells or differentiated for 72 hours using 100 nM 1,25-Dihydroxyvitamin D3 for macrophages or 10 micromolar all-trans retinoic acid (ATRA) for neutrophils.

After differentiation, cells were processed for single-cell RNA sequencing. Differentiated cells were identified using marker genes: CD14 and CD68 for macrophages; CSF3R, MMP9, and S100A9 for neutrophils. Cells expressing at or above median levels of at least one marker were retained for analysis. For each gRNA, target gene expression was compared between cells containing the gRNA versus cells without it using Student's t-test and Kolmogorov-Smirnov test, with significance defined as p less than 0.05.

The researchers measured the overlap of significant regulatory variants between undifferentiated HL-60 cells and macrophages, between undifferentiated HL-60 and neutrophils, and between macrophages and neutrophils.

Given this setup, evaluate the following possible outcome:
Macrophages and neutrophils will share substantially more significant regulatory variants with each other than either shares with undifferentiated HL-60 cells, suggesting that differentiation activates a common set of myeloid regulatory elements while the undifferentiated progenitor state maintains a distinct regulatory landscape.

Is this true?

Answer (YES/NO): NO